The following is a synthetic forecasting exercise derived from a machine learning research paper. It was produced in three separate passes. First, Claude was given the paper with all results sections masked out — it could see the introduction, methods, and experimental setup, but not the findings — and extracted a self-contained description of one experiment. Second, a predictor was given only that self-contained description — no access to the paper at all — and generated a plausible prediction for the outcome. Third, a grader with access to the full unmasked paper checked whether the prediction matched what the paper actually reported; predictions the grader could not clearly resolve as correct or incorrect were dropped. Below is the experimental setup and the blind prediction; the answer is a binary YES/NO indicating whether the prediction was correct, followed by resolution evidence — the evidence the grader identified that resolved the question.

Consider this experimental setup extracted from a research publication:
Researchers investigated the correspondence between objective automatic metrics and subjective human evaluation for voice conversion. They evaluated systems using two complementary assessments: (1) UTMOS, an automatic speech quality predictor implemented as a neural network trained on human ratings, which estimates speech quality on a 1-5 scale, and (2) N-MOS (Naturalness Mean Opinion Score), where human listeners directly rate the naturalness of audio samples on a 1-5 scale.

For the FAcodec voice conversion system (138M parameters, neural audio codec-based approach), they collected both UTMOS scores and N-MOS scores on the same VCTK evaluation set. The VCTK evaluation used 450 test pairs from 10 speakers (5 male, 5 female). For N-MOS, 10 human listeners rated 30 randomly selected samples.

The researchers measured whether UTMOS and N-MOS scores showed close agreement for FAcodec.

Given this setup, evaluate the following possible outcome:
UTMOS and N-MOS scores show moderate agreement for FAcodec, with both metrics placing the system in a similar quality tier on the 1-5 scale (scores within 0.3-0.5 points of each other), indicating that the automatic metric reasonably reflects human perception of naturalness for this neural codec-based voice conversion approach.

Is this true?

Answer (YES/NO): NO